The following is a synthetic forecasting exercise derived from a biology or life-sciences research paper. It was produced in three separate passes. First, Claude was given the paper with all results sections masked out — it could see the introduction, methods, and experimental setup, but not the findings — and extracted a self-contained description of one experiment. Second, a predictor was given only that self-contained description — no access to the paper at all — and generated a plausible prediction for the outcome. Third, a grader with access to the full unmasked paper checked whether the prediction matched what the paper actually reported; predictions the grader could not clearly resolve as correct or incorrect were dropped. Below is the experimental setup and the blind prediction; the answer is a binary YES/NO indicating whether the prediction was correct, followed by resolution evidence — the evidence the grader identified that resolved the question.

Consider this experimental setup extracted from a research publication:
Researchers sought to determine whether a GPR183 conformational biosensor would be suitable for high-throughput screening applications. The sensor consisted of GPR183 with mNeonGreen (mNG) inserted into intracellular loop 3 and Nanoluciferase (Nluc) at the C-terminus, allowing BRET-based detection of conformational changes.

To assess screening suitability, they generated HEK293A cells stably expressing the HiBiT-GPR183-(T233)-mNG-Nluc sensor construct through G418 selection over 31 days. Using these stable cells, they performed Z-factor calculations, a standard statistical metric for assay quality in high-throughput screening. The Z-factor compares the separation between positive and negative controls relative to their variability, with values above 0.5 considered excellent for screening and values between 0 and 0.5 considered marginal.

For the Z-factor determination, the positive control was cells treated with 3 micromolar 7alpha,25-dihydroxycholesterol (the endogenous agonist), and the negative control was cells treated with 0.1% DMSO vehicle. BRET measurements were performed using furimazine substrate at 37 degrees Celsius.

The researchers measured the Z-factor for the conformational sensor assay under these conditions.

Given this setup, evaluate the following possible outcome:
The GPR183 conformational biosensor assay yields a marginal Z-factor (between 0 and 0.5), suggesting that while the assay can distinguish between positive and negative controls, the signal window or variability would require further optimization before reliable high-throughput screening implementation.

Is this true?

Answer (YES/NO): YES